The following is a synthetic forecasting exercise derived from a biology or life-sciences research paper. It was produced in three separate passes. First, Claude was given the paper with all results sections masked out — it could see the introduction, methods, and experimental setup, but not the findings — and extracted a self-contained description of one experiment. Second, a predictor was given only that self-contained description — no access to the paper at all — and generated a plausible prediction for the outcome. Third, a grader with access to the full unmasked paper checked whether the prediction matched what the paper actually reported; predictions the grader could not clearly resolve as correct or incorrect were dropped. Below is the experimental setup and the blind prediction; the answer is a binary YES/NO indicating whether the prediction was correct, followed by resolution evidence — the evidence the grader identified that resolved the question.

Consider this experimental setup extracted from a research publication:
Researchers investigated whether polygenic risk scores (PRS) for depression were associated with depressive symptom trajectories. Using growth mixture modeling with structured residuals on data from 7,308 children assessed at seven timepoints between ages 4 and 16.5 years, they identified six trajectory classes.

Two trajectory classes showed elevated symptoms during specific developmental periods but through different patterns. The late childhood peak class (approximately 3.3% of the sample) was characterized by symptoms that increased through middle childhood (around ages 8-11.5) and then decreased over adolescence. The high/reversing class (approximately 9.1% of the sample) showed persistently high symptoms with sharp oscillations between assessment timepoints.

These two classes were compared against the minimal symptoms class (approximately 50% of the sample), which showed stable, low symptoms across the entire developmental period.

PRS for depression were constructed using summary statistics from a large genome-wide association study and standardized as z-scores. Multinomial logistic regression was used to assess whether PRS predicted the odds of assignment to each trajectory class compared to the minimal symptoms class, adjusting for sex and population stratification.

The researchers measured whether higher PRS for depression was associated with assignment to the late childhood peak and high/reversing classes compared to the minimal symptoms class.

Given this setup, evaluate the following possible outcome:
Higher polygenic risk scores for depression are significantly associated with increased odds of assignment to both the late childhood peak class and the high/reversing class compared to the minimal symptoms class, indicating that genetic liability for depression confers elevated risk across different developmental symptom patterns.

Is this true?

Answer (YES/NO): YES